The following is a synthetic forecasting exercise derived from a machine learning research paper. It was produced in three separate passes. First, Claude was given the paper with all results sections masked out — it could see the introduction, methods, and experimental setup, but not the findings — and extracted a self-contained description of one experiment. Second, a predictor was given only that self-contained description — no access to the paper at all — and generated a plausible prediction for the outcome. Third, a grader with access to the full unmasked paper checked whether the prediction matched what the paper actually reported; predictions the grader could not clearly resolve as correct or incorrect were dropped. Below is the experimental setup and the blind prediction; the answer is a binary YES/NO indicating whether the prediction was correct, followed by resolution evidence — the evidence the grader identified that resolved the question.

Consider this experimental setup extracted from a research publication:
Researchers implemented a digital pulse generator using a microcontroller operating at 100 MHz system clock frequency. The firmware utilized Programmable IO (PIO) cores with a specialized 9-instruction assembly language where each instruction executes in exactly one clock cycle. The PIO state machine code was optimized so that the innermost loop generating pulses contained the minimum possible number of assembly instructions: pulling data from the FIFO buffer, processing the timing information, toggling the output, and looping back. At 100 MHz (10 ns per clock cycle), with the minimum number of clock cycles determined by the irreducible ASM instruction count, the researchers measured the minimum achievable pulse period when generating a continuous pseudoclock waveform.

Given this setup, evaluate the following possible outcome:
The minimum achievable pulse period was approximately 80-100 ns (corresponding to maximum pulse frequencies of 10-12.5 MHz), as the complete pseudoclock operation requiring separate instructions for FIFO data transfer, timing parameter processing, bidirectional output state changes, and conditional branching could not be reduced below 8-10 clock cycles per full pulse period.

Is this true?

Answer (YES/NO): YES